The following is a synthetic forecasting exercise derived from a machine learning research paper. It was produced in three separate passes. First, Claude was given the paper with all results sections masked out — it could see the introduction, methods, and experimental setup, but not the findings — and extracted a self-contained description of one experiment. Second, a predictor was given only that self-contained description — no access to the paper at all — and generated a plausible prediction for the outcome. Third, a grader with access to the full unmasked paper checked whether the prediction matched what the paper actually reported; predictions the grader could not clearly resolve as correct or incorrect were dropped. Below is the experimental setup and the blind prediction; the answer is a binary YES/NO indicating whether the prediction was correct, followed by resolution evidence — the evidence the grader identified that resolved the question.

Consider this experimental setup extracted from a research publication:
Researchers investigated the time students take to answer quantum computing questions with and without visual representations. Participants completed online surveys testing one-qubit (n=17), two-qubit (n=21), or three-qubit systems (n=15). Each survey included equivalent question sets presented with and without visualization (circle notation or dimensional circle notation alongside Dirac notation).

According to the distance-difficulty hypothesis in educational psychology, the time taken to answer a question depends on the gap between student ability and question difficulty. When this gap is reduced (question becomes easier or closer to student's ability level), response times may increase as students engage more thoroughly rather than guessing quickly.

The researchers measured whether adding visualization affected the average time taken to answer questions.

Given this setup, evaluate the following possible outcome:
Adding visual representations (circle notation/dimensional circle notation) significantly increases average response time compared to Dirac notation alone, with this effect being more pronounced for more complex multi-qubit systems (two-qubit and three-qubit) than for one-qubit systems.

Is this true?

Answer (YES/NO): NO